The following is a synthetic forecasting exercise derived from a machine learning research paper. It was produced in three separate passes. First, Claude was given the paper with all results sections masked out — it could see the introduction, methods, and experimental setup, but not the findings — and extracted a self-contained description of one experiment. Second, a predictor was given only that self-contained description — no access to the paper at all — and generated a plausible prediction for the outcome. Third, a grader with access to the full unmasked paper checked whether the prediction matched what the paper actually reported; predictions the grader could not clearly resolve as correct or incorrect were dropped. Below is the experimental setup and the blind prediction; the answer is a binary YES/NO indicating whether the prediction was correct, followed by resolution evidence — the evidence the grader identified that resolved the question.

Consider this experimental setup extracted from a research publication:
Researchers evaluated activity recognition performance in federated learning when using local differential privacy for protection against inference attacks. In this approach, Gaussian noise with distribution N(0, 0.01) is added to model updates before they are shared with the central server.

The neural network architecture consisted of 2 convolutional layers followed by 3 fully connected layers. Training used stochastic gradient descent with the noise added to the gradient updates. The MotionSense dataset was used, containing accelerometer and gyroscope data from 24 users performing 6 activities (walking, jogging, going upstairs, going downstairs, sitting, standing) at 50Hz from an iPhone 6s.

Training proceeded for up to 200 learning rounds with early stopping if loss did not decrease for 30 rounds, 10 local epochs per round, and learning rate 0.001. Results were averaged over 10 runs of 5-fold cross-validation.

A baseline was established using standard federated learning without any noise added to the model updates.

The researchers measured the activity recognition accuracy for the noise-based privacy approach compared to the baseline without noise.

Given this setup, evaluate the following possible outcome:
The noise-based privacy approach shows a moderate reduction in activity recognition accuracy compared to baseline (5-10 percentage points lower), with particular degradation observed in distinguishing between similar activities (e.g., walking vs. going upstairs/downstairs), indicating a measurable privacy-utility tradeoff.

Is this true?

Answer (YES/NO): NO